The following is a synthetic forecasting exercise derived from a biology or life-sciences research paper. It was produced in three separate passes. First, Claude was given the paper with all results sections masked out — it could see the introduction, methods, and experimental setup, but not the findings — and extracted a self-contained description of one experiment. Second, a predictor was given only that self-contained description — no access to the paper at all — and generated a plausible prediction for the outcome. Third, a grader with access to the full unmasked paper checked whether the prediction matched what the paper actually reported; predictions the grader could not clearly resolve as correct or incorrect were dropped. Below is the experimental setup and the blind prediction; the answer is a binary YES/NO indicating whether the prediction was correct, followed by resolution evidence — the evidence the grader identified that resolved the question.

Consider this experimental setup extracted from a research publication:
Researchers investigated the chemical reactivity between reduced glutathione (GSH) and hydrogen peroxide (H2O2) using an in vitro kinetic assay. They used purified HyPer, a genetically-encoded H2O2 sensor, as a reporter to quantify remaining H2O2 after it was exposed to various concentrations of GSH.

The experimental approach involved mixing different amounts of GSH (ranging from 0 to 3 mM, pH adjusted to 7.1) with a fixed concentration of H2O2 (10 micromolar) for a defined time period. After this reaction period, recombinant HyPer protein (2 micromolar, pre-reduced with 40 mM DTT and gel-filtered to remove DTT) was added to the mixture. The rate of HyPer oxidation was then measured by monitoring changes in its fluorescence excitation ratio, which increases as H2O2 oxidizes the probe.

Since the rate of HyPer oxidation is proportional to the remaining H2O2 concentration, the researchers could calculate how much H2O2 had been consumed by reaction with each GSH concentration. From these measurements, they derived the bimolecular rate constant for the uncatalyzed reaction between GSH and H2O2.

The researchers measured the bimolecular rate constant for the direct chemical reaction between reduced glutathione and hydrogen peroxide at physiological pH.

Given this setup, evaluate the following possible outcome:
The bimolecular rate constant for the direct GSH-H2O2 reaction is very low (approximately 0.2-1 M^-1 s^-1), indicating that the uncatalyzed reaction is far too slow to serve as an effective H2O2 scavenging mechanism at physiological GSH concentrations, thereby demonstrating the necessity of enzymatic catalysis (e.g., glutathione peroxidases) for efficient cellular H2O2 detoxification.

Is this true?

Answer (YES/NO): NO